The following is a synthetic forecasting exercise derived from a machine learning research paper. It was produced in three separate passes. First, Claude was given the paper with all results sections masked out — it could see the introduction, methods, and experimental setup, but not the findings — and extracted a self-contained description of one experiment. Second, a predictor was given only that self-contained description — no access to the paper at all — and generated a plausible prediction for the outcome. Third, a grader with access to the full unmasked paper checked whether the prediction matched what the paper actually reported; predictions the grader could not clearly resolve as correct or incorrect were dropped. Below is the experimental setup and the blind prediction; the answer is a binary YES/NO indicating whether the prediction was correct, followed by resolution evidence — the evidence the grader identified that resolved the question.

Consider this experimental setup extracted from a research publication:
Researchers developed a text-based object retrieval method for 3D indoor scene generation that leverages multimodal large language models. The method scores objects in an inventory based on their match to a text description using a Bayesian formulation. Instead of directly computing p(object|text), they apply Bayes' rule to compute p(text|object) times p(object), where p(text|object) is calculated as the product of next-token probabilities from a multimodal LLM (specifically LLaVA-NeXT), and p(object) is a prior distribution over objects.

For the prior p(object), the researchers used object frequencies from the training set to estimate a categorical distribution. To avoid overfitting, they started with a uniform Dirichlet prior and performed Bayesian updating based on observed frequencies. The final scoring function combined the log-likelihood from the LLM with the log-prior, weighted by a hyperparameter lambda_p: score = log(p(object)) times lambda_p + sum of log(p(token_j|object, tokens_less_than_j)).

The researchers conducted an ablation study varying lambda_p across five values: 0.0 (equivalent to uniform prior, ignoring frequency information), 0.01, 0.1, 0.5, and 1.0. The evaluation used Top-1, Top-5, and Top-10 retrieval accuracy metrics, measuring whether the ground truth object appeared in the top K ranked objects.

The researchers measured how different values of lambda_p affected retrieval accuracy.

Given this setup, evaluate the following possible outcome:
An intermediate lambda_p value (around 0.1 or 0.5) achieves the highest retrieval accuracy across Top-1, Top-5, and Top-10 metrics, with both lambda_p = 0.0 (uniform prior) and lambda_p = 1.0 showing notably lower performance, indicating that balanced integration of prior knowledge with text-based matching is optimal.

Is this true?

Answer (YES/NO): YES